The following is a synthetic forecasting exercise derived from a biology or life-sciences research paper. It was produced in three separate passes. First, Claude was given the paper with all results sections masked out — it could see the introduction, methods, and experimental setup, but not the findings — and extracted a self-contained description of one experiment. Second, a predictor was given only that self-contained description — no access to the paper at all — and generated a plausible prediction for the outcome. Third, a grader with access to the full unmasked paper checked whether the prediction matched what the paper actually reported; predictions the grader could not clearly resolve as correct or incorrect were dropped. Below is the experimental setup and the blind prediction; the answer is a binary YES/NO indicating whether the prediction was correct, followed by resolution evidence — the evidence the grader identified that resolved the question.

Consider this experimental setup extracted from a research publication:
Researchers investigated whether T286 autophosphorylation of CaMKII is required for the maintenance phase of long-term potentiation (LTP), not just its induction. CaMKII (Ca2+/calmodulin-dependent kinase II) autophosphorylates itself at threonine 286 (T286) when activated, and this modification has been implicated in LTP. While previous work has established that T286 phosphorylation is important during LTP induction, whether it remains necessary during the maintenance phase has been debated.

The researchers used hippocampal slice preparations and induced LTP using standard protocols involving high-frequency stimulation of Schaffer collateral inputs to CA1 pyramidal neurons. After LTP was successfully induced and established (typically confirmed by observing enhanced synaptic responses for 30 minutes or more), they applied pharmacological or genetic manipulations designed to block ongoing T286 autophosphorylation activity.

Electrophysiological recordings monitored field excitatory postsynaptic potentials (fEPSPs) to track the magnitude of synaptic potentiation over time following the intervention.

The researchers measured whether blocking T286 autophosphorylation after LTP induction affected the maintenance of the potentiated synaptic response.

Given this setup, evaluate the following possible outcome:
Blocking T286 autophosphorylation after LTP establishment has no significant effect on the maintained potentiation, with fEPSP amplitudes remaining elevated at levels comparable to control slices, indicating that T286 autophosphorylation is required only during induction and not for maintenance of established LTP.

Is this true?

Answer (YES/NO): NO